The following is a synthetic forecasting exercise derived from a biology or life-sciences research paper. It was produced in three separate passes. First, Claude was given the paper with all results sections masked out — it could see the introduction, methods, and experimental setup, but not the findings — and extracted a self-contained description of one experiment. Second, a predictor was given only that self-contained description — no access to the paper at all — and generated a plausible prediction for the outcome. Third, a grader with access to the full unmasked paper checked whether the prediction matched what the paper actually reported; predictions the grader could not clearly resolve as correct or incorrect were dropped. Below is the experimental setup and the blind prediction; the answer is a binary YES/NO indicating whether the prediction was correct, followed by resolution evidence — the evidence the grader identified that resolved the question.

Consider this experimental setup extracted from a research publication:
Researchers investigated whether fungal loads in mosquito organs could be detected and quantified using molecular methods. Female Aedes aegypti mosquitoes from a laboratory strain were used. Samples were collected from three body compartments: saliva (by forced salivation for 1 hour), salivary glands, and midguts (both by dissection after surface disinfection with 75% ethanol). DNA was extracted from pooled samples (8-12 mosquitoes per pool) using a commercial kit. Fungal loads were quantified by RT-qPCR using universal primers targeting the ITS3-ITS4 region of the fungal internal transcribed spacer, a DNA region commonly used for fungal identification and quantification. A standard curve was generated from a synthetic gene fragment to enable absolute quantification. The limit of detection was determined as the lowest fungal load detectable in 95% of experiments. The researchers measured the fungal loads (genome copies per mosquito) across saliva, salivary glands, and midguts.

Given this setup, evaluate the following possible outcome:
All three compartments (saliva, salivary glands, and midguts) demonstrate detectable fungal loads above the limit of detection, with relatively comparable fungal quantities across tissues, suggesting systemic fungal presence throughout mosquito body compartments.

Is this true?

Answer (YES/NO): NO